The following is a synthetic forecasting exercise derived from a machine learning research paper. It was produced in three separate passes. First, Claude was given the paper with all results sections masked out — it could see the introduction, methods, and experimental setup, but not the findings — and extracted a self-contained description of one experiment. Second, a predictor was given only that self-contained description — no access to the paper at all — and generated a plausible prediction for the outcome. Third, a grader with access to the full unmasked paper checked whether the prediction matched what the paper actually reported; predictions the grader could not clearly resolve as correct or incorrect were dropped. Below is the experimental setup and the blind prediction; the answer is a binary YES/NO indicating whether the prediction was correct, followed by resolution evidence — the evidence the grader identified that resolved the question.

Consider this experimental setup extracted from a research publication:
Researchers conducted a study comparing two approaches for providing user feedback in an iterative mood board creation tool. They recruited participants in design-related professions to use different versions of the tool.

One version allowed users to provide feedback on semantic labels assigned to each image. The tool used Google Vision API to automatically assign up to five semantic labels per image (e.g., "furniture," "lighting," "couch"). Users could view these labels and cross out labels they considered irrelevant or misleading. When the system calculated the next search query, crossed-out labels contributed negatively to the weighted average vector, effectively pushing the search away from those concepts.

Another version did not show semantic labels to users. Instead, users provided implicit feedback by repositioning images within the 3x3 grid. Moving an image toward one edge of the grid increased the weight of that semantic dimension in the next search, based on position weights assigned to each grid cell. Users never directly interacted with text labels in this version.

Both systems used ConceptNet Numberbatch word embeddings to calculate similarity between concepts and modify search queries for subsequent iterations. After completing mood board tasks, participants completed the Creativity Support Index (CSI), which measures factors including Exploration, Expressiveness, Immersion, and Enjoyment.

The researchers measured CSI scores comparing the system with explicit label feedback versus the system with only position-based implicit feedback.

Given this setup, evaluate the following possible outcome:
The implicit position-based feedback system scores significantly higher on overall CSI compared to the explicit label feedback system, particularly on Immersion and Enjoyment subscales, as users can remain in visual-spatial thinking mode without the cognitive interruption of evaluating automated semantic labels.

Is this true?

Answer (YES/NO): NO